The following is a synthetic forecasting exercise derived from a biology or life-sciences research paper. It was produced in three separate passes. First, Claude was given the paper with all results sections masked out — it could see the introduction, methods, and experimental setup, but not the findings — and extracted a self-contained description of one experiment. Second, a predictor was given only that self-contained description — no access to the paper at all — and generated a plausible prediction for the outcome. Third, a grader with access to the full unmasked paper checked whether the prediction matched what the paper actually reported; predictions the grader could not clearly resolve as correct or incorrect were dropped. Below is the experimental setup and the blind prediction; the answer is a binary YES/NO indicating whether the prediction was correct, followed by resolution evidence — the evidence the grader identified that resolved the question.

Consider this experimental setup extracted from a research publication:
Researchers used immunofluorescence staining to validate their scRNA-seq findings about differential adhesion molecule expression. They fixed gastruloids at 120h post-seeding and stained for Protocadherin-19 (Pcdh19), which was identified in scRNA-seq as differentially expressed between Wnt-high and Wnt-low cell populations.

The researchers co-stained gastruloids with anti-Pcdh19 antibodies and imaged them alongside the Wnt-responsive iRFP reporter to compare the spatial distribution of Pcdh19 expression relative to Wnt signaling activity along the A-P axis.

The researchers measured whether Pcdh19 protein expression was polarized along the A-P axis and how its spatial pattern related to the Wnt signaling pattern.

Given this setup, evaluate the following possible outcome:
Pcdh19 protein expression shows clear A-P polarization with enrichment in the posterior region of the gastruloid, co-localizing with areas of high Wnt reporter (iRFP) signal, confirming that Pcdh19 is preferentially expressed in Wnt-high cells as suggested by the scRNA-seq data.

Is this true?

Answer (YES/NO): NO